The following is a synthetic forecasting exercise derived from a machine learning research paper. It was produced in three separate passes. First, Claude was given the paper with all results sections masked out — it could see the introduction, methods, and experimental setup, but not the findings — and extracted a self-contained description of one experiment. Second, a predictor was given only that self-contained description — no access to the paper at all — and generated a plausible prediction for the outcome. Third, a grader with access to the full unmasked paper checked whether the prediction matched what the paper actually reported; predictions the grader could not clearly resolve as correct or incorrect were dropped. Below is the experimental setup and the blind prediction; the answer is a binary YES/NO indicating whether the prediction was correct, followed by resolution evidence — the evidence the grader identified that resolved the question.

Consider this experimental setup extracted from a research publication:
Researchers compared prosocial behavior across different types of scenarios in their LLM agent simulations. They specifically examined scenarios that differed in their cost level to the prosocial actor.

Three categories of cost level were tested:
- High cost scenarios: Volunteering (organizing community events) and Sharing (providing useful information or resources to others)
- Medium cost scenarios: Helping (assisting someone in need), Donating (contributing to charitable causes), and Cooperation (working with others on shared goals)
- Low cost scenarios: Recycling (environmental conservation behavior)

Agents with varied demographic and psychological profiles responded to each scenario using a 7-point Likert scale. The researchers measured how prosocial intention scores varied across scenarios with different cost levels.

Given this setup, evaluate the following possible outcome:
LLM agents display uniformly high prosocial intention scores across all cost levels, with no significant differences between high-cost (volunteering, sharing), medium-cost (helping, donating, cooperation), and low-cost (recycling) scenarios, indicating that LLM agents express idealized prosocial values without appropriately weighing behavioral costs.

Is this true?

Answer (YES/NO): NO